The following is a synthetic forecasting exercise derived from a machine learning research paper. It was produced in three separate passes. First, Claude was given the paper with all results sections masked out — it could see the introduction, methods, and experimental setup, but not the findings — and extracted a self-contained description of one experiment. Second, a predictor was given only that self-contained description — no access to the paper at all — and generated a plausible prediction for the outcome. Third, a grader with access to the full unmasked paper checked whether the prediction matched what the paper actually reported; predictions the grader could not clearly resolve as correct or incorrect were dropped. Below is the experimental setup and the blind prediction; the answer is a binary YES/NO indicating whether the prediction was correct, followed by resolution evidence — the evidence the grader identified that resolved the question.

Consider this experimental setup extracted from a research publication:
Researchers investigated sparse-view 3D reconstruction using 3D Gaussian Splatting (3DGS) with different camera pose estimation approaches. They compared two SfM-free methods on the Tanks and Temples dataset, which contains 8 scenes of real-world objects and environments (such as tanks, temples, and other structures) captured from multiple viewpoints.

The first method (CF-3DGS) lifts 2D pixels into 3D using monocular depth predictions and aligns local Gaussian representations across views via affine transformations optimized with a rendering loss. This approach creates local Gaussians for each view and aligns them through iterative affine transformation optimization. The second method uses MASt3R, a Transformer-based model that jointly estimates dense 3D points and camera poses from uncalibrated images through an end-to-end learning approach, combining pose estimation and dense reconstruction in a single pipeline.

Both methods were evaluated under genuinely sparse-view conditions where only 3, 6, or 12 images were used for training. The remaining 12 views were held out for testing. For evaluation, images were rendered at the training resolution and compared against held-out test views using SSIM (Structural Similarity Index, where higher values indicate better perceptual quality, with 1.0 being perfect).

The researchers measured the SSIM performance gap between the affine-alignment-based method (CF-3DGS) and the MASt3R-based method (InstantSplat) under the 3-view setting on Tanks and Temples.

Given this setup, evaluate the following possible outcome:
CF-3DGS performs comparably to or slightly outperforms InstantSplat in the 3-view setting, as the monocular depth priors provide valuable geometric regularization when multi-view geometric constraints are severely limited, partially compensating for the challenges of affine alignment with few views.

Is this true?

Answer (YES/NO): NO